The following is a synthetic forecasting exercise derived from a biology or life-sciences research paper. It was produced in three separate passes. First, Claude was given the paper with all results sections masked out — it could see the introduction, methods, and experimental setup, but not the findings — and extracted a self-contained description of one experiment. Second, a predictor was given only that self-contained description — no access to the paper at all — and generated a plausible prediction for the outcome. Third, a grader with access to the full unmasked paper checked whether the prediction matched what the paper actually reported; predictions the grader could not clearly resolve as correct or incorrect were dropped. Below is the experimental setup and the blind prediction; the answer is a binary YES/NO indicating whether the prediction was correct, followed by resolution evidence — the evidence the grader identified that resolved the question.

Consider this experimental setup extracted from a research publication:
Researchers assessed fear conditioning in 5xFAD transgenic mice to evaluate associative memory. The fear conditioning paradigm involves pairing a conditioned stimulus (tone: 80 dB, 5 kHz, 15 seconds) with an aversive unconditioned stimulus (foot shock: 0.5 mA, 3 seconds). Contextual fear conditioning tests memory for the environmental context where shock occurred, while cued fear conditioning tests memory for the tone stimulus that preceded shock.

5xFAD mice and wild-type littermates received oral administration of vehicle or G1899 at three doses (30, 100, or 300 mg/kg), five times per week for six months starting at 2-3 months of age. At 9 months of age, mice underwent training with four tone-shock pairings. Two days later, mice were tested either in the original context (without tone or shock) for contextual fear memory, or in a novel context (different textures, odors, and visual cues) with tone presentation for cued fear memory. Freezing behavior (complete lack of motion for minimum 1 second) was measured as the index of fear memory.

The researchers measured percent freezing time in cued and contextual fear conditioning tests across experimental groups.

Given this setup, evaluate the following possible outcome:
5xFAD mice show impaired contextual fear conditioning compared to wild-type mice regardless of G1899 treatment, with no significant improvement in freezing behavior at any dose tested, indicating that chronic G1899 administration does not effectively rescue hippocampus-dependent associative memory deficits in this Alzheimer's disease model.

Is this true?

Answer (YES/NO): NO